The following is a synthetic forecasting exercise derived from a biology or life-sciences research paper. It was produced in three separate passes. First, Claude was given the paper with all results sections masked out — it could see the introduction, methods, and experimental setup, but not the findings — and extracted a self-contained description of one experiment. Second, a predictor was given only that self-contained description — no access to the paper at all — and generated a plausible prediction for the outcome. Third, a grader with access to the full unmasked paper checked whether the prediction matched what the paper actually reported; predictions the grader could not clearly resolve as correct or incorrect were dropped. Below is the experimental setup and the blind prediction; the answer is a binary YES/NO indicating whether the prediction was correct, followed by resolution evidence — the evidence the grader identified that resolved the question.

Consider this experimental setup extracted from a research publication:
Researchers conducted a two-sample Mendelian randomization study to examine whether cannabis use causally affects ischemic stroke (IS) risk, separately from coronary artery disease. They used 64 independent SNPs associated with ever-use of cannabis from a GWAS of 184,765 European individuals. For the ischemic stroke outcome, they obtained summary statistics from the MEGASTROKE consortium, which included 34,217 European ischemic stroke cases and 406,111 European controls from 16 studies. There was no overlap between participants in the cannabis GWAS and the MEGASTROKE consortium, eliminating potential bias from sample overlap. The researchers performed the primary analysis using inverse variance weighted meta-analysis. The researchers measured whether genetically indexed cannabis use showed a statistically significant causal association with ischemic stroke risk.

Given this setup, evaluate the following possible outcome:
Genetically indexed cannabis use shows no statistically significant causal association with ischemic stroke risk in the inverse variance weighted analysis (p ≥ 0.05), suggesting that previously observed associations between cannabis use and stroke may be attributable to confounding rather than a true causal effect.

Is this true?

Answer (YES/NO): YES